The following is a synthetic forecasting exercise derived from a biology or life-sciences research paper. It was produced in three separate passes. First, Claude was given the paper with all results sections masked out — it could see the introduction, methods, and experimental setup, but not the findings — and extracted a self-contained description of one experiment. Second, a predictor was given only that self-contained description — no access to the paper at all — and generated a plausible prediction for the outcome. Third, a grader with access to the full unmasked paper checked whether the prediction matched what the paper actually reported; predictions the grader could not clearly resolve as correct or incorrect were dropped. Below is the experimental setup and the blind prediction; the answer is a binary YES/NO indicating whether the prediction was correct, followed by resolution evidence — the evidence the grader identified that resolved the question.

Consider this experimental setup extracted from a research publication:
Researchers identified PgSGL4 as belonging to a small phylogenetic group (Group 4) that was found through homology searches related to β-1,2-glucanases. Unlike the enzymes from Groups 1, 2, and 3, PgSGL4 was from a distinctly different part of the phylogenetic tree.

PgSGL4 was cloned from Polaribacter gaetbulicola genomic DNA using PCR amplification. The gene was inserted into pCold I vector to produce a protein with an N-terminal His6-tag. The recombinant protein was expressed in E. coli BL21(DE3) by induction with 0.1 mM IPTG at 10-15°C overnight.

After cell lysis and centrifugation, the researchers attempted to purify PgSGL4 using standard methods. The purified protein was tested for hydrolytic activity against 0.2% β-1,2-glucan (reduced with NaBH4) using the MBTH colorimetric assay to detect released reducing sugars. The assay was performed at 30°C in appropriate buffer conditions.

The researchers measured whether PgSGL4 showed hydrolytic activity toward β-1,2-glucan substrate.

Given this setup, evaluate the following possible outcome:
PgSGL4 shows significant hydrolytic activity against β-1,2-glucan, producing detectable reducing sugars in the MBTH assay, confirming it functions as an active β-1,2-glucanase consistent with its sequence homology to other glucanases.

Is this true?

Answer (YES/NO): NO